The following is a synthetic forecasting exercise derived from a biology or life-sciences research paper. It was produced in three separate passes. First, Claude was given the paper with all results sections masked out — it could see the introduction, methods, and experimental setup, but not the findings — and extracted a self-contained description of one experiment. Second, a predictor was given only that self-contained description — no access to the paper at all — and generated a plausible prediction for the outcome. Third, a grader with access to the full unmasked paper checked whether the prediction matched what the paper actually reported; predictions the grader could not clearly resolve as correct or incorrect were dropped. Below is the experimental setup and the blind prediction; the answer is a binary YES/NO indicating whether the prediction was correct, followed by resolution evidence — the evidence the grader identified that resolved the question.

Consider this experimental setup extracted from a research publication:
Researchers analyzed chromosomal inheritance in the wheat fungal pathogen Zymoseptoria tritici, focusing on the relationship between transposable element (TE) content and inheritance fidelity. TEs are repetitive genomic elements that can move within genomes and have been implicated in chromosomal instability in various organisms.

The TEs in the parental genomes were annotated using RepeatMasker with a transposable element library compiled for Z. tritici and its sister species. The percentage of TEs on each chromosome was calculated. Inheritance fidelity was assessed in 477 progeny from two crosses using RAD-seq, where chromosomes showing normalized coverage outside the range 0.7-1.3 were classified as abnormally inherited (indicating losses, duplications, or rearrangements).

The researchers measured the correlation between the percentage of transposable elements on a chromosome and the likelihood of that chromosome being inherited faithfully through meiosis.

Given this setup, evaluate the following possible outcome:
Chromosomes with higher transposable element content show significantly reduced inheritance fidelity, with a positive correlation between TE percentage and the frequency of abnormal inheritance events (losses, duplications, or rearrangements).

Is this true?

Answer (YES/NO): YES